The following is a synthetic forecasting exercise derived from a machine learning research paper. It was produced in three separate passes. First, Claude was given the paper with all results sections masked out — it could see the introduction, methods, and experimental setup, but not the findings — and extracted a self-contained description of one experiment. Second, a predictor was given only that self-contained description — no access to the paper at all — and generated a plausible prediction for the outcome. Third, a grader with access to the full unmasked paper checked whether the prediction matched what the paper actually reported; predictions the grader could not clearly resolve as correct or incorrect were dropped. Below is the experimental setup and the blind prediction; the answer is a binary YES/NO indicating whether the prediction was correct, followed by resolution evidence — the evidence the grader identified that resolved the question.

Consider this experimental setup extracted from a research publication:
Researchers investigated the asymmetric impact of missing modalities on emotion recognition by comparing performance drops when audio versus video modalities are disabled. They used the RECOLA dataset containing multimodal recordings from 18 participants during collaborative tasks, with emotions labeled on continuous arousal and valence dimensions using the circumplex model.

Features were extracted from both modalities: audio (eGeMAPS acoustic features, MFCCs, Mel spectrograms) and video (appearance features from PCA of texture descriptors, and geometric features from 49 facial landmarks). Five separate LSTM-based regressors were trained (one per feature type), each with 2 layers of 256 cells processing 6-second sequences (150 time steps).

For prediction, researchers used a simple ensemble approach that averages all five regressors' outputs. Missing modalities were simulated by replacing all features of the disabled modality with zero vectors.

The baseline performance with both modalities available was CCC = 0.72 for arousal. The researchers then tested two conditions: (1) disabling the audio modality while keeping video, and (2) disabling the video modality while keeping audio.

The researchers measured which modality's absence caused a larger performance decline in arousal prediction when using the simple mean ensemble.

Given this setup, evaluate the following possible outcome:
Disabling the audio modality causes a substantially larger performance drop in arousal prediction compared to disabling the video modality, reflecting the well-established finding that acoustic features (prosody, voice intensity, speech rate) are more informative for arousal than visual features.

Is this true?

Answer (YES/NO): YES